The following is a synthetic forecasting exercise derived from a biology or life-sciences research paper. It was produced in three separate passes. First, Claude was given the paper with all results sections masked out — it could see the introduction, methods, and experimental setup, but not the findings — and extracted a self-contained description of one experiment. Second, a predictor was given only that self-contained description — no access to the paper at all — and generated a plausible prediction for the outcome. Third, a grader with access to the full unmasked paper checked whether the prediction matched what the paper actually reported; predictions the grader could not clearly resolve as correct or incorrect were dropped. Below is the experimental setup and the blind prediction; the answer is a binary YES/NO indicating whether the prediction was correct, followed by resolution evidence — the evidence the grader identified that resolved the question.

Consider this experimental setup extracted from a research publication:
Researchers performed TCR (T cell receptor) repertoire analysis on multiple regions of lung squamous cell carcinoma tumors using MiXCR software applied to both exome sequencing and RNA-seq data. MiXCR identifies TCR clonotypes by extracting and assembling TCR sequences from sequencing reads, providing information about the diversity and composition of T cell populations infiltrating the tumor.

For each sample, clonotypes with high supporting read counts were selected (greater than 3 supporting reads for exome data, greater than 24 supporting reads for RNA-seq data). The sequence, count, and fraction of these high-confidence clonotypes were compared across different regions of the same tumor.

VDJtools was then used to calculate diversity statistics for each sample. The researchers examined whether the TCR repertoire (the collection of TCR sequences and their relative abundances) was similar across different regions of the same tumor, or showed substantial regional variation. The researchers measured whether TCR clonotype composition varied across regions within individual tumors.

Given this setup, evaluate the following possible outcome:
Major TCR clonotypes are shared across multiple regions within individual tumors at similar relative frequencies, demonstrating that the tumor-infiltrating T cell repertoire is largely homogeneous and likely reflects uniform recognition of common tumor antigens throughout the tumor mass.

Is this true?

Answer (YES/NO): NO